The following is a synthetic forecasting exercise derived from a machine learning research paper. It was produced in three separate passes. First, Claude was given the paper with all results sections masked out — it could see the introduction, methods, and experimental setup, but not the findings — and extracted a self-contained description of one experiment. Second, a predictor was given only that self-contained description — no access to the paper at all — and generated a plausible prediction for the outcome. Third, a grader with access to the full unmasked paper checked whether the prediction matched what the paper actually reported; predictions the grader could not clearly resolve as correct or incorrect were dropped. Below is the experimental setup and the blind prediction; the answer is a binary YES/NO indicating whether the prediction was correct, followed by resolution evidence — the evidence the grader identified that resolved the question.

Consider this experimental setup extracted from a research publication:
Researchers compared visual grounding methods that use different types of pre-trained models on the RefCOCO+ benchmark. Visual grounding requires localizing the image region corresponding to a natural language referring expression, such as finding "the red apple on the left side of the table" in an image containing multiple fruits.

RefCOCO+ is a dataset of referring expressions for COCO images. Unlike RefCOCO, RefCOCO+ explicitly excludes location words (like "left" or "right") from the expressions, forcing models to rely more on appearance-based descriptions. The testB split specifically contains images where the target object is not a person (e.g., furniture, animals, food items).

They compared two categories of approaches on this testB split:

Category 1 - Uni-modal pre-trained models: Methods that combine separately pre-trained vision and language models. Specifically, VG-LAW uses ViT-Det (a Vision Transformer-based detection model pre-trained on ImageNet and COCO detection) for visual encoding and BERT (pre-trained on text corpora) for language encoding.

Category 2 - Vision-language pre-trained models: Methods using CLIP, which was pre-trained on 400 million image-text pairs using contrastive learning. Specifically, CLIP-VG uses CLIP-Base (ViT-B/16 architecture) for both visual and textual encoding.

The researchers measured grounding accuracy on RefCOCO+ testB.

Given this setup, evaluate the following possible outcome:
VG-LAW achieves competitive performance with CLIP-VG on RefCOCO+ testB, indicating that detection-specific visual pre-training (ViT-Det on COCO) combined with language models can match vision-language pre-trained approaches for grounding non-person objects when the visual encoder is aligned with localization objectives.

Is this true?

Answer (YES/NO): NO